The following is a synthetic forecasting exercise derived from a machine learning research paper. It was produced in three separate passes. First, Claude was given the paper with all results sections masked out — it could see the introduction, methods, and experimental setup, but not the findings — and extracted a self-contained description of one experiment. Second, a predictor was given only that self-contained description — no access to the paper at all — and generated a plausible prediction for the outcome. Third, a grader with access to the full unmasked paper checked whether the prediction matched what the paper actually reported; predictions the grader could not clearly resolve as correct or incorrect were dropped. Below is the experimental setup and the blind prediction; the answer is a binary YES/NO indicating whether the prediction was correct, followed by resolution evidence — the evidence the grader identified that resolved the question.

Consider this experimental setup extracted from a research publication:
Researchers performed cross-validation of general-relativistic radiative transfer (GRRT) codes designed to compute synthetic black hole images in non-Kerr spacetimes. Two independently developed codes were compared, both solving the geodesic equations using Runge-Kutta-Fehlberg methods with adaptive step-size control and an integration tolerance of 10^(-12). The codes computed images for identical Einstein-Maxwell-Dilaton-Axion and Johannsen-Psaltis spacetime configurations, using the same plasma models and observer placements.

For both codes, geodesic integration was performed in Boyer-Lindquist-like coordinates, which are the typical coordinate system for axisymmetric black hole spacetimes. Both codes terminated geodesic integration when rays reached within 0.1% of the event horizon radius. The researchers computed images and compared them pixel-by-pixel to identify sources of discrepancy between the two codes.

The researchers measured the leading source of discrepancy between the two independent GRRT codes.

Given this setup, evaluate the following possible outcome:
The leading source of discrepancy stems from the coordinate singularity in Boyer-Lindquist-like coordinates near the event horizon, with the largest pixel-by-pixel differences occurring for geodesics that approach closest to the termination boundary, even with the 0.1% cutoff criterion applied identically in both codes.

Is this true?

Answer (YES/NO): NO